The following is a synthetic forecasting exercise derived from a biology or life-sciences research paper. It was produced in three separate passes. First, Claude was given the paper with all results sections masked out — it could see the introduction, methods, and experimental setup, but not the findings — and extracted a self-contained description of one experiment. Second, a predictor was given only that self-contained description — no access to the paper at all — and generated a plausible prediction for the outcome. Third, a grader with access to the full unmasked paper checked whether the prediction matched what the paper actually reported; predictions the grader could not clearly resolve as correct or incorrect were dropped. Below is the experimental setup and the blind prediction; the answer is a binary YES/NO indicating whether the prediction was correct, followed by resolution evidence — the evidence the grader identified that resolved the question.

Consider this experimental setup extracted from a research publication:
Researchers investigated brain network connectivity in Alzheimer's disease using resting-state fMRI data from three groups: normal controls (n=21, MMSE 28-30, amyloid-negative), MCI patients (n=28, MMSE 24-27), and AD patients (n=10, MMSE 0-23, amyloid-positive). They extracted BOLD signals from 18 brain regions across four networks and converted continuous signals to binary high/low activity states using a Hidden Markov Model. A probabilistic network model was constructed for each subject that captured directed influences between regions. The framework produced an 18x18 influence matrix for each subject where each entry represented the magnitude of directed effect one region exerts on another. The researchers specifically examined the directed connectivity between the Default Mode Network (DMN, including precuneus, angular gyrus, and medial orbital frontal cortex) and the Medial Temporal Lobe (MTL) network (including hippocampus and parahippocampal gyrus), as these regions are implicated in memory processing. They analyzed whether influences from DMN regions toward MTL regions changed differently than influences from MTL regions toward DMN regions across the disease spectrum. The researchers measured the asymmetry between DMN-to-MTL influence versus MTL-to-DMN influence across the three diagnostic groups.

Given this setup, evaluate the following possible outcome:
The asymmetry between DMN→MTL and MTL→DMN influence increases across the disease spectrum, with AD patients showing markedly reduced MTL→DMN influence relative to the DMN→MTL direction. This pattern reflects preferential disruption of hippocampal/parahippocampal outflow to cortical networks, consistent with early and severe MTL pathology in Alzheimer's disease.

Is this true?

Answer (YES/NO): NO